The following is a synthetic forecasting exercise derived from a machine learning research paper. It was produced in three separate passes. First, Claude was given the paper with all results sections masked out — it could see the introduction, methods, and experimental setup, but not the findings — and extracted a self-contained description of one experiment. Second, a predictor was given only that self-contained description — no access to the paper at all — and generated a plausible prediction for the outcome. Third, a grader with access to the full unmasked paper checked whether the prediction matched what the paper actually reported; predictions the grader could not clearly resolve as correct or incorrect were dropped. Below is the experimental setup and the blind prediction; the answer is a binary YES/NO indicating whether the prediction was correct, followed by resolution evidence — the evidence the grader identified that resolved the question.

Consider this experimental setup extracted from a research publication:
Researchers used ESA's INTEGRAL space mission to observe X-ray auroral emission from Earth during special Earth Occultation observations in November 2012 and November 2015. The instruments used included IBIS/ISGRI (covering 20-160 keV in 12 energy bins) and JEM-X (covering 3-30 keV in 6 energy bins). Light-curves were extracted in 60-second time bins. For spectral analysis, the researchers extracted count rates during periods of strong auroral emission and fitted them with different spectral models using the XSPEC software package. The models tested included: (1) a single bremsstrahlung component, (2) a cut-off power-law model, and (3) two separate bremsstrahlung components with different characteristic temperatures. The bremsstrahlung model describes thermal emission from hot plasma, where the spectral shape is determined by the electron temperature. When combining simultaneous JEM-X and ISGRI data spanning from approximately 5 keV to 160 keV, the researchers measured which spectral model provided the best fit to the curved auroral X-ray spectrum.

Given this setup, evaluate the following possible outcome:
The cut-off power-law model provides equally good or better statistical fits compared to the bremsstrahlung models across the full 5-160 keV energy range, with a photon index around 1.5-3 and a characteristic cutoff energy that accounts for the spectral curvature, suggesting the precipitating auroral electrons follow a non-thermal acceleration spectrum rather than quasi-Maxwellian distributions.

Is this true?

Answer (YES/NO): NO